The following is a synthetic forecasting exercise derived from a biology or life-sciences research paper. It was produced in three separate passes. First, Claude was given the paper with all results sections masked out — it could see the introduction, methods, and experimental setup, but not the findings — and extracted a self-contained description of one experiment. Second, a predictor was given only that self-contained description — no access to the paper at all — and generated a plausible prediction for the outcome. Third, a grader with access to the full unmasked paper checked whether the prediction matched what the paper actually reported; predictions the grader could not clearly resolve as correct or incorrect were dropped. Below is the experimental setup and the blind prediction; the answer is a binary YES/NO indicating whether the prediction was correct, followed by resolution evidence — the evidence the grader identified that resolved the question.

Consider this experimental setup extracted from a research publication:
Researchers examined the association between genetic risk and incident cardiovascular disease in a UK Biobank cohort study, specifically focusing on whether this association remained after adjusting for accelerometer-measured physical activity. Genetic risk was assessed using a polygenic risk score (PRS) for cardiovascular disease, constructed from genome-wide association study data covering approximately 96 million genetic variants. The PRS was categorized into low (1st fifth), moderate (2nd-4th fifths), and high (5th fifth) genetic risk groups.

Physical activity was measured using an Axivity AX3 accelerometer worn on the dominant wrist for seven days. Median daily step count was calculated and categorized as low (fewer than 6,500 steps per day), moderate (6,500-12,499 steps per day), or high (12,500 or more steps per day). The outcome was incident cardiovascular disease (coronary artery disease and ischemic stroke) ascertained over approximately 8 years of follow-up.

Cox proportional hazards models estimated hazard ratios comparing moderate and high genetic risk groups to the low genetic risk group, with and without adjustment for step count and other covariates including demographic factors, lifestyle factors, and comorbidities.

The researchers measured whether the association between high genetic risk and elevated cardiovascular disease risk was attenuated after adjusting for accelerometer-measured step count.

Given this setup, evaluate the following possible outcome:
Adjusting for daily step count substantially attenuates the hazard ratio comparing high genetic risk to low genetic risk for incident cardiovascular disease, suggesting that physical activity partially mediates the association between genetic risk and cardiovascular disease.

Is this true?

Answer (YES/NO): NO